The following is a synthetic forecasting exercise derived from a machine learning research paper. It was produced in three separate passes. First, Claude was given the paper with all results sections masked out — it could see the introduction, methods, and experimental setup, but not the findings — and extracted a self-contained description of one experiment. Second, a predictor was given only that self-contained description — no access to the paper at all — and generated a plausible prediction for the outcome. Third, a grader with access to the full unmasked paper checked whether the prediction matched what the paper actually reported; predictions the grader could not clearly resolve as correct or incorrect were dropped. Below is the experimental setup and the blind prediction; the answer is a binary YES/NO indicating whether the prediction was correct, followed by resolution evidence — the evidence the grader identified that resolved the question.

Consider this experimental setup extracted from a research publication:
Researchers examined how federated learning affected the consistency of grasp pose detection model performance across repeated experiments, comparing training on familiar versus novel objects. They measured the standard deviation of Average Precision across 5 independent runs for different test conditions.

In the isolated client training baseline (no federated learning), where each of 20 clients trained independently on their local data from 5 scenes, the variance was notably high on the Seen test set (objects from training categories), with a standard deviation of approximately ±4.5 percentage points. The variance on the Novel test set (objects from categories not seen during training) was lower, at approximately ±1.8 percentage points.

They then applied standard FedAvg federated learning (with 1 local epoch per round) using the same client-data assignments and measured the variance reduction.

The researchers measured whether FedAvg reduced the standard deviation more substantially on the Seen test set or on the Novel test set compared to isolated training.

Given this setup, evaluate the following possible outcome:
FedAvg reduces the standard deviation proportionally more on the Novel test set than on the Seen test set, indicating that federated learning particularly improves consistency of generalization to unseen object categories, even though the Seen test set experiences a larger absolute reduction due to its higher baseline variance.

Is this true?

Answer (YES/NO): NO